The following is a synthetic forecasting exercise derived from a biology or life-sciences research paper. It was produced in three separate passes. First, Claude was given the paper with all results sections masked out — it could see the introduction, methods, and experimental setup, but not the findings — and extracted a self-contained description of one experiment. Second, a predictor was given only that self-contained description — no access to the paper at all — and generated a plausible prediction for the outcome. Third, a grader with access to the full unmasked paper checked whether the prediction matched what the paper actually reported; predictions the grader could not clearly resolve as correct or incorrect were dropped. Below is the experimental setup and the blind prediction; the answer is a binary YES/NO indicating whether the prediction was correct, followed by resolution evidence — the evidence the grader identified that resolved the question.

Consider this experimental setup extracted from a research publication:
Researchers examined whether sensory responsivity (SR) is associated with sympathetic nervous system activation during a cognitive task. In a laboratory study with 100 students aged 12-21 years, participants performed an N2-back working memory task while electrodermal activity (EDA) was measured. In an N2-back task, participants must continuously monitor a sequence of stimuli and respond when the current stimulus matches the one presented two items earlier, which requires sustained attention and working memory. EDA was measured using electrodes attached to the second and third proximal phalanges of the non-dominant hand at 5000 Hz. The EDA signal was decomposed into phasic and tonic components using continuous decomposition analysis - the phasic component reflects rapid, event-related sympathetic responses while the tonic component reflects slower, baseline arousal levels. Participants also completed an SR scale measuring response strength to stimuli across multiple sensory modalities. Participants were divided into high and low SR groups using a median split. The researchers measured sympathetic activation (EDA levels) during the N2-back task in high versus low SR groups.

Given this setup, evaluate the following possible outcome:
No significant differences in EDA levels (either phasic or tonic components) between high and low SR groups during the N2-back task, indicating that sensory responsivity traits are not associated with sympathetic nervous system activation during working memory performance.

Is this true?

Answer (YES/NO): NO